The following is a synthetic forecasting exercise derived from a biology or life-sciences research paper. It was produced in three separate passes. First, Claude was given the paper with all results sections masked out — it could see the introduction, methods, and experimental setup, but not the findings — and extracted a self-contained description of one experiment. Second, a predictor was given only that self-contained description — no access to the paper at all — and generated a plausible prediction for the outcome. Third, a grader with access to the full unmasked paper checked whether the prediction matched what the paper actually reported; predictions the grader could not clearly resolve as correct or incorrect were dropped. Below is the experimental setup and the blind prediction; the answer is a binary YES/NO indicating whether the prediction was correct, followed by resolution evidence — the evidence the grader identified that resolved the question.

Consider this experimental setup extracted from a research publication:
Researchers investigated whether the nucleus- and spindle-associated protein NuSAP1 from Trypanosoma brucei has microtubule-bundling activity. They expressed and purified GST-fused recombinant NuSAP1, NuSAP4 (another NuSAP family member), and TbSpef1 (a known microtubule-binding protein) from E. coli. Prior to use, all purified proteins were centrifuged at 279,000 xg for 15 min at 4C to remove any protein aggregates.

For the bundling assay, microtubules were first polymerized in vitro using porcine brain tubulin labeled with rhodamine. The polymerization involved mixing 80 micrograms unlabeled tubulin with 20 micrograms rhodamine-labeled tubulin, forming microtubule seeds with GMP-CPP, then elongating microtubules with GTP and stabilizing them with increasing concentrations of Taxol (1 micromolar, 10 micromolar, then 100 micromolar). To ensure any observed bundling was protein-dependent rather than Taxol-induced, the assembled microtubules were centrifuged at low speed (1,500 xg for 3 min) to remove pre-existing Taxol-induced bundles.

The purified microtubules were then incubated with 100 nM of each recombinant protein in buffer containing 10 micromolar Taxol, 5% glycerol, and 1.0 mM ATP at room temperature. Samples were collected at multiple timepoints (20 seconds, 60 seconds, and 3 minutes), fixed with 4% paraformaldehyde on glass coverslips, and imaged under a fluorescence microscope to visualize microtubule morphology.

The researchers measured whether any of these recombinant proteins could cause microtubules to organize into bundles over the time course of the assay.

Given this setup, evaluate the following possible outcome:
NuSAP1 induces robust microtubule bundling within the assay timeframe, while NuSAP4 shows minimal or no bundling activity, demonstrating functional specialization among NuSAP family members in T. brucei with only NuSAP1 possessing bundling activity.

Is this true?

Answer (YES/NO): YES